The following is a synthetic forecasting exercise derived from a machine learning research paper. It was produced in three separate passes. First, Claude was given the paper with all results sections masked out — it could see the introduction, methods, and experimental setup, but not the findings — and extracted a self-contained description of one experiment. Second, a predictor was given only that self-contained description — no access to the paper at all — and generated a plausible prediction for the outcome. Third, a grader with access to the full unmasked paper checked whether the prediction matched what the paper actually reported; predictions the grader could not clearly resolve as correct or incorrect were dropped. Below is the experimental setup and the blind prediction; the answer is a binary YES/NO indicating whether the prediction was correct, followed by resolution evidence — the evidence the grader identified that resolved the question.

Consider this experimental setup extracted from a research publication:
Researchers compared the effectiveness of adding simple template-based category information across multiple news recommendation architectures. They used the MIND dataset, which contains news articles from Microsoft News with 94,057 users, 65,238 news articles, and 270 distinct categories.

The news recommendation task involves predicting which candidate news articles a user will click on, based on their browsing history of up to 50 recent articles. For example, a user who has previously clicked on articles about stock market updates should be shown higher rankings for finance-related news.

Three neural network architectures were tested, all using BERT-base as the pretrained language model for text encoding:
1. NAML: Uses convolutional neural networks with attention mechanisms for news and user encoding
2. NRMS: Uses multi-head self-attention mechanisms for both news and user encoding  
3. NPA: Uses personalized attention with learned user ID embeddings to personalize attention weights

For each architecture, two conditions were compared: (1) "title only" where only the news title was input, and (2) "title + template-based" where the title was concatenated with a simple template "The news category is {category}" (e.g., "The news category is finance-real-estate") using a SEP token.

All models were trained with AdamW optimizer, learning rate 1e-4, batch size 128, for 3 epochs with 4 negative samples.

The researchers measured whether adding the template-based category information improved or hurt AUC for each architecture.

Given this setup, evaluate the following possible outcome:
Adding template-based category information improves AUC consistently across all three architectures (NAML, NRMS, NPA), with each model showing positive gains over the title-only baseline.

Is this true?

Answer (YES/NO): NO